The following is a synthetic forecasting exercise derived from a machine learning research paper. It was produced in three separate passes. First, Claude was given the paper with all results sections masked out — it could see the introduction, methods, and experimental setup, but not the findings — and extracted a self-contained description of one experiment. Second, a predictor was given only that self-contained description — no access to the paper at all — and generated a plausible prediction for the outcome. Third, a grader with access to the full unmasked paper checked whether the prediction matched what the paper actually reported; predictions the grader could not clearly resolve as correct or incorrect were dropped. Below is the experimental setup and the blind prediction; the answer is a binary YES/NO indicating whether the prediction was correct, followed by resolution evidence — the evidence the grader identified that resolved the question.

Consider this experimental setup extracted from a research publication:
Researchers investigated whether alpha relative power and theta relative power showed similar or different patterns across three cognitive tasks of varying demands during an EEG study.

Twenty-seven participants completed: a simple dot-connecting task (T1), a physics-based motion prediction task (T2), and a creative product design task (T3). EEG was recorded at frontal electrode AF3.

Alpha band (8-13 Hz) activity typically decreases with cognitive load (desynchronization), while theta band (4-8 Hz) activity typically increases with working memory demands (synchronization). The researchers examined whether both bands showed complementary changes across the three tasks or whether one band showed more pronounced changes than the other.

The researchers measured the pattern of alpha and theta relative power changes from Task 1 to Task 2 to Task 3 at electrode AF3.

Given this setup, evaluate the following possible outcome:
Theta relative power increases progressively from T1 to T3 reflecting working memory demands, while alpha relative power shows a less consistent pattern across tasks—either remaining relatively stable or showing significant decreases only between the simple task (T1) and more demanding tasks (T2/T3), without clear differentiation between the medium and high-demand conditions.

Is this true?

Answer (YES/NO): NO